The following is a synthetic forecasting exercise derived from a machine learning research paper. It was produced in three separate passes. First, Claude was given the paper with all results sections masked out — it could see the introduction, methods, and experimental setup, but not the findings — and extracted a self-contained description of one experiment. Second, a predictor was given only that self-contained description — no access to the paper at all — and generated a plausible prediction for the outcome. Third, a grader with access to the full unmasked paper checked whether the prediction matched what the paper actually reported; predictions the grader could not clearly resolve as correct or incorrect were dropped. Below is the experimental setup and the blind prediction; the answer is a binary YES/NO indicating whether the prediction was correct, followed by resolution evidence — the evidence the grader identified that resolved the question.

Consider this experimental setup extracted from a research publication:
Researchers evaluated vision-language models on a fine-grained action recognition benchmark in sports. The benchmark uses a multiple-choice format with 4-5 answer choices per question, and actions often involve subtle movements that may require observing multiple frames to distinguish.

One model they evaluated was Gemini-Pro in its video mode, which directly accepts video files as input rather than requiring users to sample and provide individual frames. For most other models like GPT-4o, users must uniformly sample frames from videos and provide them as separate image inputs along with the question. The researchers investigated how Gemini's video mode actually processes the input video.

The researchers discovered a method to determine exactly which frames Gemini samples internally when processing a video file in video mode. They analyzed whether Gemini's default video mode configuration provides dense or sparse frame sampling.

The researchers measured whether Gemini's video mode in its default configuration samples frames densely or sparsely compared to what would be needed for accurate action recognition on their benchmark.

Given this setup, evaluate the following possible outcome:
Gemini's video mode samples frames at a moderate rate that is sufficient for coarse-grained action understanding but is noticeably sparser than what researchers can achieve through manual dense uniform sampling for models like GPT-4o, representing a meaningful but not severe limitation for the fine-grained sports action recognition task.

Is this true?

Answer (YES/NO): NO